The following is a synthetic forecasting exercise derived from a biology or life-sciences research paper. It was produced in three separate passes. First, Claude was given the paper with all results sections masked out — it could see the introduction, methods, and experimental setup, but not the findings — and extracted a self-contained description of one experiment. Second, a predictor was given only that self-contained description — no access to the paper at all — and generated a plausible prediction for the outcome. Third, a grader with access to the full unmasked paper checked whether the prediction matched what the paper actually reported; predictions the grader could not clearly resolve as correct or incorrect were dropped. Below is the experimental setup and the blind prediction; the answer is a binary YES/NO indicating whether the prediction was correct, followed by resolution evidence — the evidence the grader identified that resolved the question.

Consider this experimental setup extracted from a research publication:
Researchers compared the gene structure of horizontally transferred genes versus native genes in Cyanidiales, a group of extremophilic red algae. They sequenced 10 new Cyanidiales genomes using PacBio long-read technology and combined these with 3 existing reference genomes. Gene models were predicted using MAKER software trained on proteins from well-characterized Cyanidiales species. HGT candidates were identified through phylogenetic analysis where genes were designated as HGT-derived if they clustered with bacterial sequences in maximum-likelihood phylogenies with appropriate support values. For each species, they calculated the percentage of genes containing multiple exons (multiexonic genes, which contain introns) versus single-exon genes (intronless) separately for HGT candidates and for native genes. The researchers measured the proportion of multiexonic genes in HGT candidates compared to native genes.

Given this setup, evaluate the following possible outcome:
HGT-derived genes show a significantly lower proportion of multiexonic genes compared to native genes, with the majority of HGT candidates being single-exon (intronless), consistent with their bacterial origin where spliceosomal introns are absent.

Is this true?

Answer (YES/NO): NO